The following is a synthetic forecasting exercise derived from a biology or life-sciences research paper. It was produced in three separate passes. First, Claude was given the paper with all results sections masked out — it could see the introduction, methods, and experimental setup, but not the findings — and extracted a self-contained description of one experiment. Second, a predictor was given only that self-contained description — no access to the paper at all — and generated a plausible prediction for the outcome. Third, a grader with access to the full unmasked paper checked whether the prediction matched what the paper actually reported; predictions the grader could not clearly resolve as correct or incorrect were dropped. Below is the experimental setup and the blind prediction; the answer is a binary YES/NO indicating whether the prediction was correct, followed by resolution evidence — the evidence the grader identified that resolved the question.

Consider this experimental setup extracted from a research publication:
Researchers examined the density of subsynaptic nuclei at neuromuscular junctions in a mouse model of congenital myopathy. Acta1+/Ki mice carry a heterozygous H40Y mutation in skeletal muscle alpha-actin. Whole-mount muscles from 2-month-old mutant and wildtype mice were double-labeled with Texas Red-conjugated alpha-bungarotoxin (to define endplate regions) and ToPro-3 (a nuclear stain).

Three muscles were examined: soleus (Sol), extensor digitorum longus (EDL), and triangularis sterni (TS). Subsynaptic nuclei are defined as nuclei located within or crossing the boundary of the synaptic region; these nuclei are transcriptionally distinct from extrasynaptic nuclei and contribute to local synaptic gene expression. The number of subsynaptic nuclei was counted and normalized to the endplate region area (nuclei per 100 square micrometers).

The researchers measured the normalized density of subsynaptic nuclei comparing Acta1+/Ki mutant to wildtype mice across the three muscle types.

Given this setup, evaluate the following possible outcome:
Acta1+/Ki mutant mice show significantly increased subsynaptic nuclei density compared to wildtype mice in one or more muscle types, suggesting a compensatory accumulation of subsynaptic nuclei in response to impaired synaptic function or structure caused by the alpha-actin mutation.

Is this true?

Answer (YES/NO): YES